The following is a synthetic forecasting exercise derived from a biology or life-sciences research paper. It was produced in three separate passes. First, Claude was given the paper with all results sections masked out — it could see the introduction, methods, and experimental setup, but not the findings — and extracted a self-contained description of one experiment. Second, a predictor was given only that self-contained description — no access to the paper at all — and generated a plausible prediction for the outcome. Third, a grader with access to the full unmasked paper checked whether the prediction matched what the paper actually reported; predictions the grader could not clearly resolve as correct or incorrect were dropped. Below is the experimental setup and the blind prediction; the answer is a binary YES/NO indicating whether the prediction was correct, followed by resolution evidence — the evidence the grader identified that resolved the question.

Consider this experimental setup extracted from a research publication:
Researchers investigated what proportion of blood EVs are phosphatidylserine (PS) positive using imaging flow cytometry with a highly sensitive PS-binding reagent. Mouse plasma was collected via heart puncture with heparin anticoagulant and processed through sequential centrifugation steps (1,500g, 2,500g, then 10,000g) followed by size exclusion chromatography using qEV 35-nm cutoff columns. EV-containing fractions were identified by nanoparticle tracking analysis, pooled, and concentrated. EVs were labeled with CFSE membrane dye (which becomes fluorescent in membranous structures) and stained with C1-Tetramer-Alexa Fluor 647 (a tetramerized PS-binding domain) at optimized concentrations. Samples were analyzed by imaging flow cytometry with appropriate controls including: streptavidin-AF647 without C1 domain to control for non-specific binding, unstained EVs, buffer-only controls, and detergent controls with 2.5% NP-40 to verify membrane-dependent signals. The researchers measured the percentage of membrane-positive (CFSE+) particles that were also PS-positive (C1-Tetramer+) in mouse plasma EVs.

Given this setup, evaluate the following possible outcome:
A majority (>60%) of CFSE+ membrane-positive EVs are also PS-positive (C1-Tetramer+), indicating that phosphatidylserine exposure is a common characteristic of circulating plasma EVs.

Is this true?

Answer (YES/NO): YES